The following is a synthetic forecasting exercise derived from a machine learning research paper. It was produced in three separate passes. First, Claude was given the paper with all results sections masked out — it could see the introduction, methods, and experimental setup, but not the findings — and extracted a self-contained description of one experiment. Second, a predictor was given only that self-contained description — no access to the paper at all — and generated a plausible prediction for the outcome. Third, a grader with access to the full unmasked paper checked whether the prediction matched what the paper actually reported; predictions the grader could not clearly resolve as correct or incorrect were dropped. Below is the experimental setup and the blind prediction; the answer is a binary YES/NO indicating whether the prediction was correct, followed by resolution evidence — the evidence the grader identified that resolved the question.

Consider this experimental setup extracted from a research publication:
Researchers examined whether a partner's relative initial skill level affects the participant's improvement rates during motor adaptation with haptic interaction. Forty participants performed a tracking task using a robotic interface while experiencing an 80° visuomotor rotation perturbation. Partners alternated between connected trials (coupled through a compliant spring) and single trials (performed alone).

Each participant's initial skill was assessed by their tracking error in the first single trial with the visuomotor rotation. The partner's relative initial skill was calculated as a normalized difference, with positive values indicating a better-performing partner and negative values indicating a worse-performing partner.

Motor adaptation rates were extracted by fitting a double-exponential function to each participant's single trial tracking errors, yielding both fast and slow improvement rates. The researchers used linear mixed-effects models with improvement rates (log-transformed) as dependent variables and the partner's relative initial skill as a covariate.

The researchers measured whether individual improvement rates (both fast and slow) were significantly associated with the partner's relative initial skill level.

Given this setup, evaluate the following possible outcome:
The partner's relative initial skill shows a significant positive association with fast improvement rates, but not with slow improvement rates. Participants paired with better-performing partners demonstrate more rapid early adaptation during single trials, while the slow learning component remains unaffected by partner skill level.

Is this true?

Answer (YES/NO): NO